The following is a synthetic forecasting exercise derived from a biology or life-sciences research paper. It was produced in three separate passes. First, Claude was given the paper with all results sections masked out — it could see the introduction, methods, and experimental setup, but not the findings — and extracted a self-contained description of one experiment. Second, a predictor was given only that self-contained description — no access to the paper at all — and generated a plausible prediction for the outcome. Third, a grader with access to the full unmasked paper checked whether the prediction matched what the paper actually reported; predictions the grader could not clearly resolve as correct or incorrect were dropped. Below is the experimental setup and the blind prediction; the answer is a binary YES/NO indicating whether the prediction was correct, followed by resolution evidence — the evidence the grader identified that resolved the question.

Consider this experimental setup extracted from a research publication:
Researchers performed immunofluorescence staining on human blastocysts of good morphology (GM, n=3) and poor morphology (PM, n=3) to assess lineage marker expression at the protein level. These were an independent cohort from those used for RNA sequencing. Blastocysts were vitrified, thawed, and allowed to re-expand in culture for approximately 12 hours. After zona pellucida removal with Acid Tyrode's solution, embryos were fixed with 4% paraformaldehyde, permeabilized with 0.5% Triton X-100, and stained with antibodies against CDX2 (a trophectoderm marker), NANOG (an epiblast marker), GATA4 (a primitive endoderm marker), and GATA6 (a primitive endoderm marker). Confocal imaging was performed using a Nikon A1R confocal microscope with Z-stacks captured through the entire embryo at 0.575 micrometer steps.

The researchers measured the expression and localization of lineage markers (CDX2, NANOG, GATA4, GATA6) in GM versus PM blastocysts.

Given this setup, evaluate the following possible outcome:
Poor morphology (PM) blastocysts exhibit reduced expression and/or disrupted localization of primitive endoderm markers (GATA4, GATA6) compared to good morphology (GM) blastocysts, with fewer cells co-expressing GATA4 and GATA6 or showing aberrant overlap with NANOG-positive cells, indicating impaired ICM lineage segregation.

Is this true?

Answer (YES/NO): NO